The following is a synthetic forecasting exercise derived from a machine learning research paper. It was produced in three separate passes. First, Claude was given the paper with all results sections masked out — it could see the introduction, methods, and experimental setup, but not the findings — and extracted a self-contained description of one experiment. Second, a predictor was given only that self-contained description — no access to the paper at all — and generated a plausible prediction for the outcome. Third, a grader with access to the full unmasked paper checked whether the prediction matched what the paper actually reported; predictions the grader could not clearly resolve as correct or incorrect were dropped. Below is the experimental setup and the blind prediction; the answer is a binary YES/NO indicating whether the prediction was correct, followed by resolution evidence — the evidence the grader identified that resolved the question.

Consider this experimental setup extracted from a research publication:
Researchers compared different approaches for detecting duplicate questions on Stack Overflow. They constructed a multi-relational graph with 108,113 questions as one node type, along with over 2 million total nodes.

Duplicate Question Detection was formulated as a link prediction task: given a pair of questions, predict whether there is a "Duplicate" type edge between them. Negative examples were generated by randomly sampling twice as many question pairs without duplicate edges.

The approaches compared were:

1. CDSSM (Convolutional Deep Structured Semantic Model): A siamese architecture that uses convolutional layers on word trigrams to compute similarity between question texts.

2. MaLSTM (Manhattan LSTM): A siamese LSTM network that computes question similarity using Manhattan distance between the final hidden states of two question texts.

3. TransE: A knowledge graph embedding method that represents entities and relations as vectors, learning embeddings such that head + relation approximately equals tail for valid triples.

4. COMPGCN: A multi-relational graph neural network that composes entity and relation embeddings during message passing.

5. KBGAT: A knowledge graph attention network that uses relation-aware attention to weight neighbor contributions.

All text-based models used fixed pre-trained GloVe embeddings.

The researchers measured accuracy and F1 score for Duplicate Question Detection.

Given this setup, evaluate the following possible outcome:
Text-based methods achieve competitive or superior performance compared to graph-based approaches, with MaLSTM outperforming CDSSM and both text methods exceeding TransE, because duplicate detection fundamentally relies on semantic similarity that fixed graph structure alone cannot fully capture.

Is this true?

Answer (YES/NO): NO